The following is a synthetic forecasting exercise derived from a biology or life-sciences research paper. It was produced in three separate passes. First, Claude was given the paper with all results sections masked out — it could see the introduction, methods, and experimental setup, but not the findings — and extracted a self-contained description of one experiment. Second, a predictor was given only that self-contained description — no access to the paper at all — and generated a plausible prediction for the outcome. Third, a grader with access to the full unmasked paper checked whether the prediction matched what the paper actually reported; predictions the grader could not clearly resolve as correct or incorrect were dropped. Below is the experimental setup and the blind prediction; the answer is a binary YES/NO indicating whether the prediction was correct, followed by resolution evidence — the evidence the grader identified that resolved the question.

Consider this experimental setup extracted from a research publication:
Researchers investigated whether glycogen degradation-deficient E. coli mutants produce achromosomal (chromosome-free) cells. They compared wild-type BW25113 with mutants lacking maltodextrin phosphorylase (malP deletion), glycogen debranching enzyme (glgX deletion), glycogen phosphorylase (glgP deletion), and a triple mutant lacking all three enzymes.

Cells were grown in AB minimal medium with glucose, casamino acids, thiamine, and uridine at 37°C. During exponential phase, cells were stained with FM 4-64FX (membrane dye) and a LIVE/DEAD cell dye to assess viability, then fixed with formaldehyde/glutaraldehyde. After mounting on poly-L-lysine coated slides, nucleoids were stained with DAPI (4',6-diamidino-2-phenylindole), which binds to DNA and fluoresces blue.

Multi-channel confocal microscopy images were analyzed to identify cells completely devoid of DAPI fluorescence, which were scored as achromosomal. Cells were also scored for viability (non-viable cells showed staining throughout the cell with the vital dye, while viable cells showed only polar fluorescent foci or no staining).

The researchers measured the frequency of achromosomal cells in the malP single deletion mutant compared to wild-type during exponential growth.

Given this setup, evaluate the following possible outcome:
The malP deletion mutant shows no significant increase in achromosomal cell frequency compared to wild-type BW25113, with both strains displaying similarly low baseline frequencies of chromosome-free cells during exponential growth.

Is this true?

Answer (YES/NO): YES